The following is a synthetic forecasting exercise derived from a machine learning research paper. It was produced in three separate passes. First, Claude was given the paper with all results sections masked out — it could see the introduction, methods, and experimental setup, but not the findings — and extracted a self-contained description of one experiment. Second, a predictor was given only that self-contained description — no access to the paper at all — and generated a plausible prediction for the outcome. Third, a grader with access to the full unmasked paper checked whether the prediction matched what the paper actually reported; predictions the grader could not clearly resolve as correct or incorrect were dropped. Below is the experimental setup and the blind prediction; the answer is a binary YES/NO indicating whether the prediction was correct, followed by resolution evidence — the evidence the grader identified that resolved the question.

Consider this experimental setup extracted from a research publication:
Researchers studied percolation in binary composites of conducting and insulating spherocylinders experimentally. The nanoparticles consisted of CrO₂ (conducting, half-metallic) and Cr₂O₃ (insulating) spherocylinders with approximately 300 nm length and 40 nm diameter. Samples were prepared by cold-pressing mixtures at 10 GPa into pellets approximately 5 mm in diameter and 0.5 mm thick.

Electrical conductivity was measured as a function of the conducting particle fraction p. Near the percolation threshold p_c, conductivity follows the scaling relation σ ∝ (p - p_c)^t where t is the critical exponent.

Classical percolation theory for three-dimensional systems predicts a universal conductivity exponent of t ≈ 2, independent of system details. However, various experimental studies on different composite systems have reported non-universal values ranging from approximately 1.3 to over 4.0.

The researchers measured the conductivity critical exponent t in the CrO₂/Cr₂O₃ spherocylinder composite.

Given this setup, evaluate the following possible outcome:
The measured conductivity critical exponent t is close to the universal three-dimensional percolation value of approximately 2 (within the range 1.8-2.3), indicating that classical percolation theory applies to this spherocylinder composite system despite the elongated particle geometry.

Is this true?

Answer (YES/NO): NO